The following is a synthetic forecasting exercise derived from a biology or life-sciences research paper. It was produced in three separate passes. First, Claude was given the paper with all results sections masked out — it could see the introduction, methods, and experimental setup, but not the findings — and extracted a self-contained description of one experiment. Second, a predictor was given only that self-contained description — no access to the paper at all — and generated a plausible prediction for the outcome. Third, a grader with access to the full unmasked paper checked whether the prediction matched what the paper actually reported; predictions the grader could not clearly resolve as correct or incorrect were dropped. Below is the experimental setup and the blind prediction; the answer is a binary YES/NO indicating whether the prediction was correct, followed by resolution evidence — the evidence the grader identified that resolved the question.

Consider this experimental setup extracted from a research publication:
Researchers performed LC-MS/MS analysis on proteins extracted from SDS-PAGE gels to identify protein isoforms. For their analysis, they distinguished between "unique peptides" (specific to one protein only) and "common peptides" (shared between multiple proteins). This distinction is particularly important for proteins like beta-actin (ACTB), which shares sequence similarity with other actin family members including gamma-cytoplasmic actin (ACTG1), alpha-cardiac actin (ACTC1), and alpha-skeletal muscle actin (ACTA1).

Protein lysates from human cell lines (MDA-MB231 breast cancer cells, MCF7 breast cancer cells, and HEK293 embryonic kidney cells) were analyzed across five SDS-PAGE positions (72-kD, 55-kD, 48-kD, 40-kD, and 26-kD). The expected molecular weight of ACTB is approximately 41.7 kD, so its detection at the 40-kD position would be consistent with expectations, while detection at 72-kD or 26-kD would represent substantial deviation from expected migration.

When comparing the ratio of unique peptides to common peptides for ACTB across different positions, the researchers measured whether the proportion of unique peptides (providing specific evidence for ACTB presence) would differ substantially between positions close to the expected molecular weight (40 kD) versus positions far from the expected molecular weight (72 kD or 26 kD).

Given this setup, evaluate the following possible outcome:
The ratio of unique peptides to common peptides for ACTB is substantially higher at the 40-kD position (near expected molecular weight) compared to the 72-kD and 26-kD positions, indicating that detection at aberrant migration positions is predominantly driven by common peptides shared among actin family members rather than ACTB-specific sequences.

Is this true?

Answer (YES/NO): NO